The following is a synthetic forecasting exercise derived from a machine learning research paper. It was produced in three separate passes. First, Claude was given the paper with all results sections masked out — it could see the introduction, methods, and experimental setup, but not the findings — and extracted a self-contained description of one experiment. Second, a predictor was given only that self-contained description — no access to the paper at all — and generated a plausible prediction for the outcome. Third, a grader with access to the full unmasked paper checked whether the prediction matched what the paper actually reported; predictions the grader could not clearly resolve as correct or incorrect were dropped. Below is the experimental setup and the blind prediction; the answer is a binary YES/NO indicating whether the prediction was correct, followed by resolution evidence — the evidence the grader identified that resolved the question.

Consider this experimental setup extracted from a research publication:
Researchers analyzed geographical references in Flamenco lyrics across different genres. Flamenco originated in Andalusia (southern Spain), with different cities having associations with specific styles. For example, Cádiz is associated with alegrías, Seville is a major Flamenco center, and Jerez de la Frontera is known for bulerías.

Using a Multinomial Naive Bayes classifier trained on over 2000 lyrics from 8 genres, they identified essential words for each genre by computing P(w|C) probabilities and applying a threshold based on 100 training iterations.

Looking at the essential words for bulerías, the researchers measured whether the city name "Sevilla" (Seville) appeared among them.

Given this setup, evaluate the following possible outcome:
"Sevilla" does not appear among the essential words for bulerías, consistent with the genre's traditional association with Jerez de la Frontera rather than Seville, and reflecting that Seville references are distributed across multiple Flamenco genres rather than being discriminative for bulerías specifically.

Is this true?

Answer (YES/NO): NO